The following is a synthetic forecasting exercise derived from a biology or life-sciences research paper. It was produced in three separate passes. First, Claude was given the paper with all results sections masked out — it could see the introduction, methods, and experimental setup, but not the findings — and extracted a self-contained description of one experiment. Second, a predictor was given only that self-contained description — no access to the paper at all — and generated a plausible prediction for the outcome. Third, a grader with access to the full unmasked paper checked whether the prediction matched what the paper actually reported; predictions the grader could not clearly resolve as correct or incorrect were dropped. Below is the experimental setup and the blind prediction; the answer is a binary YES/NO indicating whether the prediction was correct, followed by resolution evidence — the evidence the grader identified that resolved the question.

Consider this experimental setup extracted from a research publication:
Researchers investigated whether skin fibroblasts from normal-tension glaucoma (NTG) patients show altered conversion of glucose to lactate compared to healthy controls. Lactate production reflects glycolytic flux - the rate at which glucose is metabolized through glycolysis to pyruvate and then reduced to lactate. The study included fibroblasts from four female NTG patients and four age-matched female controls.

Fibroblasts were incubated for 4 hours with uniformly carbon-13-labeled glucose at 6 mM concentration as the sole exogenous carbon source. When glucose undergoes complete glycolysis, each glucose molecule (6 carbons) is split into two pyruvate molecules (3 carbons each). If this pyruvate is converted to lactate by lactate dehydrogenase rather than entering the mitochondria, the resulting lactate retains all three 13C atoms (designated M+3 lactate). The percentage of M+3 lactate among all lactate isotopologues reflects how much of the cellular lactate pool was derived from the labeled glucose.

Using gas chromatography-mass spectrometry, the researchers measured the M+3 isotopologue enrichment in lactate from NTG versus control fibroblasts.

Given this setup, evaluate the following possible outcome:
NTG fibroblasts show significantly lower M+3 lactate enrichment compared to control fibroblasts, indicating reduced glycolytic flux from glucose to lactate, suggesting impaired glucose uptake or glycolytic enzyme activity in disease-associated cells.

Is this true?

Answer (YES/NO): NO